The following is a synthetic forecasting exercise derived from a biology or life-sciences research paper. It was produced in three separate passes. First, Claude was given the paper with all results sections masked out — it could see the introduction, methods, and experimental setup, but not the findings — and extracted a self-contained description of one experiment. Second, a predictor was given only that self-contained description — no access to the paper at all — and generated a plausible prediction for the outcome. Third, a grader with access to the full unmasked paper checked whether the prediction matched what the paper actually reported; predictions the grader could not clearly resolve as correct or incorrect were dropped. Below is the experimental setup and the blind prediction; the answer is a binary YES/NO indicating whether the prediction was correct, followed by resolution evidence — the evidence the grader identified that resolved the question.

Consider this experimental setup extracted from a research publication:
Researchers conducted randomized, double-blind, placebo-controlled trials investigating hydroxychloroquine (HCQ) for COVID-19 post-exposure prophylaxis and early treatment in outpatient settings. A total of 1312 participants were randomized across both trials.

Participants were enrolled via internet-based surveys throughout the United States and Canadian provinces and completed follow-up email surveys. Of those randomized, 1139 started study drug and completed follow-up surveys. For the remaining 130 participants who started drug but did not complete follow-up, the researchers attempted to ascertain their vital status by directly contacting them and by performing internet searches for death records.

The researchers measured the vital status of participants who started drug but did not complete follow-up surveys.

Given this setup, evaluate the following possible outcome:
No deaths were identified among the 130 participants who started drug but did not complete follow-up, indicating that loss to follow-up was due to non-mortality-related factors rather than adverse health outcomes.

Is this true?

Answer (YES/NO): YES